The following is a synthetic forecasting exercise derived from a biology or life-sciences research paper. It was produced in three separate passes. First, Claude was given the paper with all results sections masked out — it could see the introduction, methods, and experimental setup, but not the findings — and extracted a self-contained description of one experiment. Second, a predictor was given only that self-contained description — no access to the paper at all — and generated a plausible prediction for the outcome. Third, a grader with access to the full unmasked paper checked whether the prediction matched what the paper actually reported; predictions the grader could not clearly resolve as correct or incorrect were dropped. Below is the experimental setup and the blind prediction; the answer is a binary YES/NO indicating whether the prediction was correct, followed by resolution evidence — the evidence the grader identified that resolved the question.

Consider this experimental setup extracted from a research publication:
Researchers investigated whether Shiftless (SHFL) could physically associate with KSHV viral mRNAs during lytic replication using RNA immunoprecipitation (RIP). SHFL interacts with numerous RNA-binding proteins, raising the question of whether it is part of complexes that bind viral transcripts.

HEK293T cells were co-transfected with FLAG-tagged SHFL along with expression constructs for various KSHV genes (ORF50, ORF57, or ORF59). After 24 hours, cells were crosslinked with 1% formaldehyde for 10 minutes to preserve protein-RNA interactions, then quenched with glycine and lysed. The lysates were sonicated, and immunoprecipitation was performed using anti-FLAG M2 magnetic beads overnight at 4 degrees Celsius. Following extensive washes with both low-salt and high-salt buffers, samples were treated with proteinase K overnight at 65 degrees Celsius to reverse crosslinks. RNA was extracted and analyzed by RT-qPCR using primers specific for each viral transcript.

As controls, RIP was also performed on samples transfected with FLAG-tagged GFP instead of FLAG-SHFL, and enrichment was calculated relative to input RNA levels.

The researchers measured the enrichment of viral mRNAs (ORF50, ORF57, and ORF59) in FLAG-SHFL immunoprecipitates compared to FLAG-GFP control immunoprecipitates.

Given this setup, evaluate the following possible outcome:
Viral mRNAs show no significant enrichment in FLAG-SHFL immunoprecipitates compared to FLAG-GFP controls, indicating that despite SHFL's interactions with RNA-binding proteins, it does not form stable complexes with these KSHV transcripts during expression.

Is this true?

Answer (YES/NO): NO